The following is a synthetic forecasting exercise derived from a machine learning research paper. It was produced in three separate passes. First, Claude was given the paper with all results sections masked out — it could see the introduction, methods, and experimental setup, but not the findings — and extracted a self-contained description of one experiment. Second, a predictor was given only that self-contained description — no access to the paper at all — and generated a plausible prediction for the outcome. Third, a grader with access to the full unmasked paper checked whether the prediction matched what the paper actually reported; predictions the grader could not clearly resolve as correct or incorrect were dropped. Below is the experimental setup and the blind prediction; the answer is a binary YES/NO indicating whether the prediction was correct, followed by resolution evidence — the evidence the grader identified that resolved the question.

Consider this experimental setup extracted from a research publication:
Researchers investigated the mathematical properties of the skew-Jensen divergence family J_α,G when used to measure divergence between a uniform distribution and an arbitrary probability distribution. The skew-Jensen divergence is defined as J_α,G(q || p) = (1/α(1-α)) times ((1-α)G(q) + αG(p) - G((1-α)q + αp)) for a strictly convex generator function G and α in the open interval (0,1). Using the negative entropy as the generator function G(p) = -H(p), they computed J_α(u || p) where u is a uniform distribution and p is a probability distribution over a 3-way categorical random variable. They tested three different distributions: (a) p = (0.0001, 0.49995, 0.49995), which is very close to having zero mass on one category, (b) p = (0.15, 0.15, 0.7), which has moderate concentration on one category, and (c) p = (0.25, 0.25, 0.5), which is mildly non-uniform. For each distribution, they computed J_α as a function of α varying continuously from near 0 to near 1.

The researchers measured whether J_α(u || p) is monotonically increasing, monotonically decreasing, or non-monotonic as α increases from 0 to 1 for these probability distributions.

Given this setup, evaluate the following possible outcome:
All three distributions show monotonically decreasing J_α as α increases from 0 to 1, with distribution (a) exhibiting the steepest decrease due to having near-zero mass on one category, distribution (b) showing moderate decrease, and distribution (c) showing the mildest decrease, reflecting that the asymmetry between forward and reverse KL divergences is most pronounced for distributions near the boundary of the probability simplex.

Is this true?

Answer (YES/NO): NO